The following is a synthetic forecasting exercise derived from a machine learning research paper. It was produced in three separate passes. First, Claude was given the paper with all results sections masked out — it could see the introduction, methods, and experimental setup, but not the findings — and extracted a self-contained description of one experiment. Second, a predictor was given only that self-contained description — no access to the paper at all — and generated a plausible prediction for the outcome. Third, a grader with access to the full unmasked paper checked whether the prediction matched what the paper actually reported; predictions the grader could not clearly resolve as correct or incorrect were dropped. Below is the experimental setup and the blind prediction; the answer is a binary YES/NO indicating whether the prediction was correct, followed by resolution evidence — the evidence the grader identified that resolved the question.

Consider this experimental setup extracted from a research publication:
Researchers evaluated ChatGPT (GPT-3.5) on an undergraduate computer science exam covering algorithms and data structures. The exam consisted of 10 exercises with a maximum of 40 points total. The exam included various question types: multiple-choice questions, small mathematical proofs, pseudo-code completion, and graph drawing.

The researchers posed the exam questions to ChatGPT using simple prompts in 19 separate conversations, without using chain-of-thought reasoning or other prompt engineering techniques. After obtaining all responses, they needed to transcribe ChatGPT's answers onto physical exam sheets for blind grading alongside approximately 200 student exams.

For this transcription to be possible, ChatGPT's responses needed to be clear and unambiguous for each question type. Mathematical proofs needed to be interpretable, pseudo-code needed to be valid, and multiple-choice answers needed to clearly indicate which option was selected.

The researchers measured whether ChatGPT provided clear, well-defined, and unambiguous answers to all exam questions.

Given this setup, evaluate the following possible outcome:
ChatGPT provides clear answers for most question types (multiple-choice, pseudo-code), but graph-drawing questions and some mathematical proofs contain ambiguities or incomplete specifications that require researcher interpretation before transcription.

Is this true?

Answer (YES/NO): NO